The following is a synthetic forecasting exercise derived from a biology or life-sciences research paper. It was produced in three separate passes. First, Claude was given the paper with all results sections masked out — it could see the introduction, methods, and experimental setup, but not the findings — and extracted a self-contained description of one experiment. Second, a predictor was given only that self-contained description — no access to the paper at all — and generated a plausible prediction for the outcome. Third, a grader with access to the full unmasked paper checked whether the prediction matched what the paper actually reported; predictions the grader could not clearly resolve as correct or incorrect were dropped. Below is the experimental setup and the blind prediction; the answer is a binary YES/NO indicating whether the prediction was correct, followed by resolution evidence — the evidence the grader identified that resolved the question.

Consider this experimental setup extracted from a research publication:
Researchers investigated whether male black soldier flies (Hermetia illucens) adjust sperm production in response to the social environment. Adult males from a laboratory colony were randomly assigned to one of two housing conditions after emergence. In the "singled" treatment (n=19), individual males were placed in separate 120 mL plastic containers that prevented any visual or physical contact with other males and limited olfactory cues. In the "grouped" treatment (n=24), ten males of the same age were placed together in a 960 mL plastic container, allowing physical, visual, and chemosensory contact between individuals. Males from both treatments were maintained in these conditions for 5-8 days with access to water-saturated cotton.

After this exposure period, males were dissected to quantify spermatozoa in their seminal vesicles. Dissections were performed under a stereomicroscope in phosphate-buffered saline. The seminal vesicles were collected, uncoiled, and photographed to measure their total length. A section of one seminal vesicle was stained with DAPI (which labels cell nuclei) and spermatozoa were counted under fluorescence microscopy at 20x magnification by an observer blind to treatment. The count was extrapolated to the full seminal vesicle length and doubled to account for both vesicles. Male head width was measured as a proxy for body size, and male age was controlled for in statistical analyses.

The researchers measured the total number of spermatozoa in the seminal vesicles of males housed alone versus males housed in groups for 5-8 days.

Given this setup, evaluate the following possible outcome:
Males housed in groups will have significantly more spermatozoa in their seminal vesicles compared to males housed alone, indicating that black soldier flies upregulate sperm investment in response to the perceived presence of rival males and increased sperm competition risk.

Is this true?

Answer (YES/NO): YES